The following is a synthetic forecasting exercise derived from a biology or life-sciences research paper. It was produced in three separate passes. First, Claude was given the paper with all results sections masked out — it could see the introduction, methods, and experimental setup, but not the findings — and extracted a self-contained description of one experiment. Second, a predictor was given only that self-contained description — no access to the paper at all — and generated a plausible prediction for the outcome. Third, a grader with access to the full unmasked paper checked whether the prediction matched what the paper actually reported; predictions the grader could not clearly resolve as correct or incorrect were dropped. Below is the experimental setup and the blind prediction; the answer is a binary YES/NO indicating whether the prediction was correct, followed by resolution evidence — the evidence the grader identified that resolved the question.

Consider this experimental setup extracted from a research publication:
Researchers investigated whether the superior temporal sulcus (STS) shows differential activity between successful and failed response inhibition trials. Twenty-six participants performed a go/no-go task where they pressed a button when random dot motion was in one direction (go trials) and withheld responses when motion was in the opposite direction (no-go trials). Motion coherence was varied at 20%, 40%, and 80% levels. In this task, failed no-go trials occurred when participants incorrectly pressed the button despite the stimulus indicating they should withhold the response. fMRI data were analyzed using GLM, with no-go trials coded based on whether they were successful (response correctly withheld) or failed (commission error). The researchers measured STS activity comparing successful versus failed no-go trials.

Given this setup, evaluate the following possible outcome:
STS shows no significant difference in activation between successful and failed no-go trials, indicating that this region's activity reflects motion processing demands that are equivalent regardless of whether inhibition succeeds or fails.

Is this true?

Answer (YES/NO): NO